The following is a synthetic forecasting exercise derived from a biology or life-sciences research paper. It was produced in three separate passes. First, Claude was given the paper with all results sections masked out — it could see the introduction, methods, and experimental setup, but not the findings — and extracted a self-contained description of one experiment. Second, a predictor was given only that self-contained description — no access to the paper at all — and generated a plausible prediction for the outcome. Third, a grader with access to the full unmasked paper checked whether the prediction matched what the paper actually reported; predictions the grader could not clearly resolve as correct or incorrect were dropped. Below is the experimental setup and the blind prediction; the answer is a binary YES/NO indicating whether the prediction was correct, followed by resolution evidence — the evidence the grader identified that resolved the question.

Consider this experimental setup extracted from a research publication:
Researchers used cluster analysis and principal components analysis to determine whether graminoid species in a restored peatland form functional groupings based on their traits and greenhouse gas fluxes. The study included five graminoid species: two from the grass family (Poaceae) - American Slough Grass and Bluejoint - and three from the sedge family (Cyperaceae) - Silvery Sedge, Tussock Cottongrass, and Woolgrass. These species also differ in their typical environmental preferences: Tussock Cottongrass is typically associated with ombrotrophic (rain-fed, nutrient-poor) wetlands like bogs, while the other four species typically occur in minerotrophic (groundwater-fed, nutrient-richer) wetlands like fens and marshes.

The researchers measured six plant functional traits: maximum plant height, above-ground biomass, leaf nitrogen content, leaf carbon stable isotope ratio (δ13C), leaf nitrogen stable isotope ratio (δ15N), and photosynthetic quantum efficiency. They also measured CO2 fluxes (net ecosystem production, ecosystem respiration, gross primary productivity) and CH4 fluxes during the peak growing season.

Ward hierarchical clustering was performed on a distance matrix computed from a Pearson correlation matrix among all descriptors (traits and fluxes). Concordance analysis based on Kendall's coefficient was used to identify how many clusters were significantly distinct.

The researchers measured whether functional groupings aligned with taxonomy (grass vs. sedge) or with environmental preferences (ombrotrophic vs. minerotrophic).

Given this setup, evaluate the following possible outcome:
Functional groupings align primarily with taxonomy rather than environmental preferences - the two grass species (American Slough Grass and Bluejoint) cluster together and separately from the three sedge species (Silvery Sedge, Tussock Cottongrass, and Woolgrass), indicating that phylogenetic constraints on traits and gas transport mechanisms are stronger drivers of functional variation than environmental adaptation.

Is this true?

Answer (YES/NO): NO